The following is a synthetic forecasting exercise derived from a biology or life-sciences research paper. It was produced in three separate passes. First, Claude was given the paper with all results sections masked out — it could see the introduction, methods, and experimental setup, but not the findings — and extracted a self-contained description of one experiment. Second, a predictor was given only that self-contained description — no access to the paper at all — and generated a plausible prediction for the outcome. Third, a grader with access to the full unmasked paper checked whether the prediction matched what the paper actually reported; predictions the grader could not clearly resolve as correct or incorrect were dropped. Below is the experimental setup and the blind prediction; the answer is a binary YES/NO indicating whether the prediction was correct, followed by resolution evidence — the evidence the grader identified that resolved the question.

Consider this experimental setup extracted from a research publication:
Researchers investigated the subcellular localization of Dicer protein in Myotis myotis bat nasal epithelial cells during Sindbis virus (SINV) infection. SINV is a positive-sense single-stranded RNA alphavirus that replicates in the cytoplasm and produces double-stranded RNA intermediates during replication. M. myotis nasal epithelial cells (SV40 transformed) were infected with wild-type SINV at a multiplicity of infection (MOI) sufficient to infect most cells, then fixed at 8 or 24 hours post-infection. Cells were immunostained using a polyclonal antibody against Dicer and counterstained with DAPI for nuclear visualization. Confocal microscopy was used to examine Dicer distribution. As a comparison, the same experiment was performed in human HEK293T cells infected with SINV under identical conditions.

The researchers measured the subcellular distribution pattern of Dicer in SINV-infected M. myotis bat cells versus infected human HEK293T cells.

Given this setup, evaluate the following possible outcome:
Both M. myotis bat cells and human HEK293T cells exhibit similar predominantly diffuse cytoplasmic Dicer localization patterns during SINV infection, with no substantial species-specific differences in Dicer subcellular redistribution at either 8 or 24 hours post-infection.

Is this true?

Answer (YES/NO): NO